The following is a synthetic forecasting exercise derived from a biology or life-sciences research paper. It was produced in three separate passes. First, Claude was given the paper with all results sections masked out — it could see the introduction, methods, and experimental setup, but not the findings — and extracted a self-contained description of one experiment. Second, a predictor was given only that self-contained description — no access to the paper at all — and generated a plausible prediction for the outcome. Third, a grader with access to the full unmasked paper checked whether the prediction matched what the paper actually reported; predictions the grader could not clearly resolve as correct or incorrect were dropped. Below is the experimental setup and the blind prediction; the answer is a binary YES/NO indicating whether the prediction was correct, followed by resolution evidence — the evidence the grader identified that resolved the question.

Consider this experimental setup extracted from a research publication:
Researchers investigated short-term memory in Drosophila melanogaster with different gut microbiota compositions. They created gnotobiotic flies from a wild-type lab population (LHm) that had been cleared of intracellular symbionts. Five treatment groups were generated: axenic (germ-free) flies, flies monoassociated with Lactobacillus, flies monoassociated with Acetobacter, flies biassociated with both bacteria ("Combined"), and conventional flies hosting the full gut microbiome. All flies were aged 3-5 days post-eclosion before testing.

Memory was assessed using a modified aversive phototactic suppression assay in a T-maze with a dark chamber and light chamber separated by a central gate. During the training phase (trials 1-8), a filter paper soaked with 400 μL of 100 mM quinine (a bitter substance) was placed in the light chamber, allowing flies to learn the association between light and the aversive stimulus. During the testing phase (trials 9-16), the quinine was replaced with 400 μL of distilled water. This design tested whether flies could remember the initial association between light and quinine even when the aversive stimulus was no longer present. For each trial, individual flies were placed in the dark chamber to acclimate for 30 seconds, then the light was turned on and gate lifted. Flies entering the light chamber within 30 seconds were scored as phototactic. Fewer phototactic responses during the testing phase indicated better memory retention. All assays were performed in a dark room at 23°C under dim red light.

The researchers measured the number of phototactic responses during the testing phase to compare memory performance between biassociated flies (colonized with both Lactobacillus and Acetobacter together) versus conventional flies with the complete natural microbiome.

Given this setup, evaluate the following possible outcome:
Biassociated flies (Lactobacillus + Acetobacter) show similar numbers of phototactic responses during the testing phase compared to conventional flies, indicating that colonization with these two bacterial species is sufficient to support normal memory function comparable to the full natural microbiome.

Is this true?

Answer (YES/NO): YES